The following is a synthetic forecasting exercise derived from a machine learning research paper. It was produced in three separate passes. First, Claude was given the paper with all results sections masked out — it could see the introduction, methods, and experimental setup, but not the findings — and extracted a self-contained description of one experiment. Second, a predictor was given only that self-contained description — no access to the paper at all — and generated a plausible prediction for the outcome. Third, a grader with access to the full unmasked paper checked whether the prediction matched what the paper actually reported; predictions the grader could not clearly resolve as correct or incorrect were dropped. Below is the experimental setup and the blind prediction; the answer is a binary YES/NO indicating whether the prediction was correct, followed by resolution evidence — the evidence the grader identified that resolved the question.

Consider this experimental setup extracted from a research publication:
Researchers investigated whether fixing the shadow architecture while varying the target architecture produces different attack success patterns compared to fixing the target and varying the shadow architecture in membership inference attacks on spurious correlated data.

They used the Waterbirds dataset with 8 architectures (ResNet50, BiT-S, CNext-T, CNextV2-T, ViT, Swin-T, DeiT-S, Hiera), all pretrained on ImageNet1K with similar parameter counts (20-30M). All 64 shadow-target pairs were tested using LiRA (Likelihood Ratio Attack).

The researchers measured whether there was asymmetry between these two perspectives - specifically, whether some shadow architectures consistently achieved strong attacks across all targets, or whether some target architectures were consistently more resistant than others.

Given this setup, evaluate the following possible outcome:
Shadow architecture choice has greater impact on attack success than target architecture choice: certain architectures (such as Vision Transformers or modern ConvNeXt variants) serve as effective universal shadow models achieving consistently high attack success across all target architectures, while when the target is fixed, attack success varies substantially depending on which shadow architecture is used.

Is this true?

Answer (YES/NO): NO